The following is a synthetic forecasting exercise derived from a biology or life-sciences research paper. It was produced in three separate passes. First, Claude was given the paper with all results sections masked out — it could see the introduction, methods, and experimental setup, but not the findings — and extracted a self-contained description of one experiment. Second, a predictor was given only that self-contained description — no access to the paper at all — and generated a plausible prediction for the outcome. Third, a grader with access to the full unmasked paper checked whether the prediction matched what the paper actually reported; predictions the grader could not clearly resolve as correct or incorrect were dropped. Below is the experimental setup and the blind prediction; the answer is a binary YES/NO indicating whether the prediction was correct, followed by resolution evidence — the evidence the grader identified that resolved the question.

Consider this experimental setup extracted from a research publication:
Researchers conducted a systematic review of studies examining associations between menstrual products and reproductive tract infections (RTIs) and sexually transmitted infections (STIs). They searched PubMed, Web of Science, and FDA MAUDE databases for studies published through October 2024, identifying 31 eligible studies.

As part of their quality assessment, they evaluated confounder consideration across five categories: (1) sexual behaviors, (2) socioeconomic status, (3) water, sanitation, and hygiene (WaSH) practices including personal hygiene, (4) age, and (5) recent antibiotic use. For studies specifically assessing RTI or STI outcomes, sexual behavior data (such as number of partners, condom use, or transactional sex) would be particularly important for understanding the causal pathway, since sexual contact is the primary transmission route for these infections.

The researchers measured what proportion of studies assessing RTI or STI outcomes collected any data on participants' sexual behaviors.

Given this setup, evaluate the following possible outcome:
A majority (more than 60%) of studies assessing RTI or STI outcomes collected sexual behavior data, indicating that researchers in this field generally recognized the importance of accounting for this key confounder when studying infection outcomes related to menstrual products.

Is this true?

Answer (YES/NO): YES